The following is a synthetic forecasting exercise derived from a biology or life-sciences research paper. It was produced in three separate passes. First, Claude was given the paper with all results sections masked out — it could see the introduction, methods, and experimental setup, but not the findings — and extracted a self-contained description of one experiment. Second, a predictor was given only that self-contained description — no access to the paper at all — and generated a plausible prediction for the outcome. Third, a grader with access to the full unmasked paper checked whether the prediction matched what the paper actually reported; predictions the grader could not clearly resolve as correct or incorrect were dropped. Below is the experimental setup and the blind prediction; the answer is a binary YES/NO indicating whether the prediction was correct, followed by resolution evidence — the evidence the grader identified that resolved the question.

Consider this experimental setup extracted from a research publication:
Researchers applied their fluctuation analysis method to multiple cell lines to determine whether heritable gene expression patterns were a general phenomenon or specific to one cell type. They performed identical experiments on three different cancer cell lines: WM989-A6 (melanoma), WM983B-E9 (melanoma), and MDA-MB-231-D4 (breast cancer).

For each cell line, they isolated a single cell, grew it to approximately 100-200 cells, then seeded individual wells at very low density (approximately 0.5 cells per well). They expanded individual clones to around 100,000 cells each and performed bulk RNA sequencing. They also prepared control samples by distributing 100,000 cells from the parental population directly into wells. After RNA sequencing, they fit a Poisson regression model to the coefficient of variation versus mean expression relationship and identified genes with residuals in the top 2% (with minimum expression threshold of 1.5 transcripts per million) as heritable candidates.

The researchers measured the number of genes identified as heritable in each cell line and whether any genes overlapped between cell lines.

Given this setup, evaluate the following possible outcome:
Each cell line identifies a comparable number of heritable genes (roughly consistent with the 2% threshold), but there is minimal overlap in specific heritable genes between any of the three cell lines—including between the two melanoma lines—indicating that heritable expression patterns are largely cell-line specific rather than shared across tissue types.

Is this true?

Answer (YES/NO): YES